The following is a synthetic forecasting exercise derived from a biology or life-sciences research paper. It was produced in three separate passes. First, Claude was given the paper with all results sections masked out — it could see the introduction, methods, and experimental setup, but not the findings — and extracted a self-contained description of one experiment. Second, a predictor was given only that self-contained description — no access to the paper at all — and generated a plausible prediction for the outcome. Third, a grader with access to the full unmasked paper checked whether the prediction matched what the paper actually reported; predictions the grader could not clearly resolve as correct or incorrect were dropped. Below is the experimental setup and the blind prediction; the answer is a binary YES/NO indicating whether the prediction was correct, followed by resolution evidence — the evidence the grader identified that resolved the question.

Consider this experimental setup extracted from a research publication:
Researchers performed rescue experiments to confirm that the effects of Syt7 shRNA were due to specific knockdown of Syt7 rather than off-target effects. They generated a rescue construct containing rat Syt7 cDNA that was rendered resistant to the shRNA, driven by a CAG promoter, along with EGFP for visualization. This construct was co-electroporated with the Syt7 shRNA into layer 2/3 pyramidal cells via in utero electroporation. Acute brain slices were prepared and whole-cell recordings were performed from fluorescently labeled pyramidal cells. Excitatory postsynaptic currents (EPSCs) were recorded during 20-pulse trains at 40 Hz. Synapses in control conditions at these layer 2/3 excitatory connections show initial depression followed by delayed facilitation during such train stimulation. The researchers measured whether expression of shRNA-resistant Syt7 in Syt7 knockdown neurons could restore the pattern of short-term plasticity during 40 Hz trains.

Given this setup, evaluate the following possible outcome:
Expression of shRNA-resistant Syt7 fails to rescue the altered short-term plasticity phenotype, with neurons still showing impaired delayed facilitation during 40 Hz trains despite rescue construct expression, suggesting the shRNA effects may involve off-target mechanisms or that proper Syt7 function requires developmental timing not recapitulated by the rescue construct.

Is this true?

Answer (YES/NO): NO